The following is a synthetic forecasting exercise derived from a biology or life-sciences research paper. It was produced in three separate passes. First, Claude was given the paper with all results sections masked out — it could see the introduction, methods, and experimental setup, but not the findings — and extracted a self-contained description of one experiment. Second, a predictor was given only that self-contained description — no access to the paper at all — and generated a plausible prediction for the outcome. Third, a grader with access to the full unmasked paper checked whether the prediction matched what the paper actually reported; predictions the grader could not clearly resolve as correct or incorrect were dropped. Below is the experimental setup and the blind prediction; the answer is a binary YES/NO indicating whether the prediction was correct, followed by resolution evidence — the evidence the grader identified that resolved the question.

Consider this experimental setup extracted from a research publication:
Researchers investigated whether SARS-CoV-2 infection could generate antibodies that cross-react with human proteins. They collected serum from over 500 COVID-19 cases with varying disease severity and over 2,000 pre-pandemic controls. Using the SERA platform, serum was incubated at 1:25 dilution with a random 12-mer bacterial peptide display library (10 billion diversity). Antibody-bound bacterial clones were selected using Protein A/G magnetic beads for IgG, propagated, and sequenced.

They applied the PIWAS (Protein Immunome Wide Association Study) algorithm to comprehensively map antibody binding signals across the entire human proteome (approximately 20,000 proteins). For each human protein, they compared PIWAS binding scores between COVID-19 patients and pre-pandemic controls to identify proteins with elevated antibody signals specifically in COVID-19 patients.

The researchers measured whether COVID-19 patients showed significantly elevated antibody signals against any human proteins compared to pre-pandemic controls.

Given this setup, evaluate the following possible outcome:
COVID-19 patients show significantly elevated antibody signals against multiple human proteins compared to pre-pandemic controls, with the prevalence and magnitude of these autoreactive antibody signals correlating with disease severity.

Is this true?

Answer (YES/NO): NO